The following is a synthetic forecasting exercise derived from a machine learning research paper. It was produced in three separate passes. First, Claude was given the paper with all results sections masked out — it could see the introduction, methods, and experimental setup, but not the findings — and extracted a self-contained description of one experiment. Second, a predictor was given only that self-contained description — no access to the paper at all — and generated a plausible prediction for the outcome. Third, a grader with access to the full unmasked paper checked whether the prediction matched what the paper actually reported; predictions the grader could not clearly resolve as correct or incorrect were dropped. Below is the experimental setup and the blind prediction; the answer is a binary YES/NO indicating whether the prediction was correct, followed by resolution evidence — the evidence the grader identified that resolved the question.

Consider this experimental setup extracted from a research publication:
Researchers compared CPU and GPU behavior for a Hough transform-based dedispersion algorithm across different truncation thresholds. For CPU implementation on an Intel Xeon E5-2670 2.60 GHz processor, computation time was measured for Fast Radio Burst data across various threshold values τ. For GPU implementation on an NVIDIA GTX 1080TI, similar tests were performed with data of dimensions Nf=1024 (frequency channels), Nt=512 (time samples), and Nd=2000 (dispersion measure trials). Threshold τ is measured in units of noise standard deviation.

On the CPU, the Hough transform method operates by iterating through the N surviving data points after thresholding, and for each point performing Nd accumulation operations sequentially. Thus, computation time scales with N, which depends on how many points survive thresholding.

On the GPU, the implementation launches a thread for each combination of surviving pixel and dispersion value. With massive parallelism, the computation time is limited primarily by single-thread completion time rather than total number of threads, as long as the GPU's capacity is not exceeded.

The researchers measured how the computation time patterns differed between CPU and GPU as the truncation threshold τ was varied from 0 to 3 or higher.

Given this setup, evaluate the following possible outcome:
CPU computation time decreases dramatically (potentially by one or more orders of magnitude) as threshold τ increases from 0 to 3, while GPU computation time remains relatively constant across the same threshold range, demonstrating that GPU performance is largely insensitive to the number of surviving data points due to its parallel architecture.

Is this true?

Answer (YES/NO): YES